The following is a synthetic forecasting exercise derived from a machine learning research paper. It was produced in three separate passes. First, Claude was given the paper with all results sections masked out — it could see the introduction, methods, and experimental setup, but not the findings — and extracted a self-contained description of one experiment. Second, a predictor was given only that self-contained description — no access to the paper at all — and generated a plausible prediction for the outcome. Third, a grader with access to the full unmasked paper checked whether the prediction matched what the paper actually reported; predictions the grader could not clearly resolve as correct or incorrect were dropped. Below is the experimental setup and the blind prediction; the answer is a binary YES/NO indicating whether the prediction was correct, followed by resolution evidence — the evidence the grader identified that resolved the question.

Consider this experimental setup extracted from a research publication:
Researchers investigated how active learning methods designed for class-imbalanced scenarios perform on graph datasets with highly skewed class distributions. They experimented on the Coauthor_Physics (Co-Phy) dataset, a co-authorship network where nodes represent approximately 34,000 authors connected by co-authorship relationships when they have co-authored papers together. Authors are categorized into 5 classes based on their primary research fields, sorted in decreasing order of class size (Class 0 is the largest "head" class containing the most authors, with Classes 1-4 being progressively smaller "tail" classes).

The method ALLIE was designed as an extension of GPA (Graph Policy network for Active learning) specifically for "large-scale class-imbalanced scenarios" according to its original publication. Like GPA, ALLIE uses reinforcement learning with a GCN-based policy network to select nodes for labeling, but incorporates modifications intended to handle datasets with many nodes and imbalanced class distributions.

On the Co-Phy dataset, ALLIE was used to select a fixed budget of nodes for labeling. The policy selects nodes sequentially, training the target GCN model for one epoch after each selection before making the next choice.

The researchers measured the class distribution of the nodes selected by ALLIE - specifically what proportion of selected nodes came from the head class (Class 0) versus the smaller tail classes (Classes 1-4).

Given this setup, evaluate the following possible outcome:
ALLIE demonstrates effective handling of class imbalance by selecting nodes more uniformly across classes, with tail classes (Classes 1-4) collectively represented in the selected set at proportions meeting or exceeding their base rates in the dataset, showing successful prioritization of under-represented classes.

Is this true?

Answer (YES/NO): NO